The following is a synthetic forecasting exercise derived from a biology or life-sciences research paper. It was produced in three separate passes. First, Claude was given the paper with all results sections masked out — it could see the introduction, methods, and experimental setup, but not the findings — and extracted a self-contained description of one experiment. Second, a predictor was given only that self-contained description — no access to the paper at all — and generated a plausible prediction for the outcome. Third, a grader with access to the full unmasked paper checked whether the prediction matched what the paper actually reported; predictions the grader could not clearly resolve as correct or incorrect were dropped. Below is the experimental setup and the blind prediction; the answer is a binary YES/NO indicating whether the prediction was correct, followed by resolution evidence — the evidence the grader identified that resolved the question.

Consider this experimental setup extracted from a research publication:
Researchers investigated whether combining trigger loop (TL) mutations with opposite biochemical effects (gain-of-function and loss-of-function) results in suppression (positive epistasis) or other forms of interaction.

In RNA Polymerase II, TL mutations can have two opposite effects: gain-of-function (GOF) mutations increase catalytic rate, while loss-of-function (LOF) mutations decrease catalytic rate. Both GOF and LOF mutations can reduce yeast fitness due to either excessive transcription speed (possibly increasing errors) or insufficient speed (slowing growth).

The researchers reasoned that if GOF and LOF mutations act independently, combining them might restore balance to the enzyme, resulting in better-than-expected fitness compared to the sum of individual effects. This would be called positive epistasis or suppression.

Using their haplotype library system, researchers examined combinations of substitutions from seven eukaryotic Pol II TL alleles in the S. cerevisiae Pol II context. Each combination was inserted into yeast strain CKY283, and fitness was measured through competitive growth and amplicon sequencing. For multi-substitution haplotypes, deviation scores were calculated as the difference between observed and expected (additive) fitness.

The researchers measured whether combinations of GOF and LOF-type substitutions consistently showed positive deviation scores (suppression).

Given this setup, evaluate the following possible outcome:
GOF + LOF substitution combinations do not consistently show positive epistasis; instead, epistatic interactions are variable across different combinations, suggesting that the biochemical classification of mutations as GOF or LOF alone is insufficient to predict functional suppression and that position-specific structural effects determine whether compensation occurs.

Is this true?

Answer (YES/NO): YES